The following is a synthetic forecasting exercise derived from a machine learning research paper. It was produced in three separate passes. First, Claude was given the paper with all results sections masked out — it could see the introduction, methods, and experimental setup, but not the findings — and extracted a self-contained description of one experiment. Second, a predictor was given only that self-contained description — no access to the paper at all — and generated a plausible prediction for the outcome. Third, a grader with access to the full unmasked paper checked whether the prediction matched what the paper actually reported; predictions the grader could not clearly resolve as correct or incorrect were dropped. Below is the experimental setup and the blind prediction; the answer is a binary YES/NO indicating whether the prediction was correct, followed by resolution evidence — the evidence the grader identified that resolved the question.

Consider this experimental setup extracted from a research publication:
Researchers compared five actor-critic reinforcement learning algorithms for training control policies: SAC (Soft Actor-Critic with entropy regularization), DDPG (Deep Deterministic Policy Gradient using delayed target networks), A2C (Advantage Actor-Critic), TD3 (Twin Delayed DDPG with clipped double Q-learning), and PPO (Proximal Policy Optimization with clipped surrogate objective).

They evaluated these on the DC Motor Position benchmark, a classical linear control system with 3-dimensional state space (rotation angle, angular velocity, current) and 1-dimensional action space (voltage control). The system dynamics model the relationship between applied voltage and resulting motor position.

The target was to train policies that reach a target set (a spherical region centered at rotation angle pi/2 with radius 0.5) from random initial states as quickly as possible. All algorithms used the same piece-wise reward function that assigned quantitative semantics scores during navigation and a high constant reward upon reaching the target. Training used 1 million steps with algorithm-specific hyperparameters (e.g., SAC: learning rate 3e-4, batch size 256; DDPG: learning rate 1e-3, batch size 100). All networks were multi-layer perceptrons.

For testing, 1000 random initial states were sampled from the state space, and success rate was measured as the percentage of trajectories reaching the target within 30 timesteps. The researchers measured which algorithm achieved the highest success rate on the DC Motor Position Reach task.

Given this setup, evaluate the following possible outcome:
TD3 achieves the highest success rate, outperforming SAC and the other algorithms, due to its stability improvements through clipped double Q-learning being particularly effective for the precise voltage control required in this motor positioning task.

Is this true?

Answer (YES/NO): NO